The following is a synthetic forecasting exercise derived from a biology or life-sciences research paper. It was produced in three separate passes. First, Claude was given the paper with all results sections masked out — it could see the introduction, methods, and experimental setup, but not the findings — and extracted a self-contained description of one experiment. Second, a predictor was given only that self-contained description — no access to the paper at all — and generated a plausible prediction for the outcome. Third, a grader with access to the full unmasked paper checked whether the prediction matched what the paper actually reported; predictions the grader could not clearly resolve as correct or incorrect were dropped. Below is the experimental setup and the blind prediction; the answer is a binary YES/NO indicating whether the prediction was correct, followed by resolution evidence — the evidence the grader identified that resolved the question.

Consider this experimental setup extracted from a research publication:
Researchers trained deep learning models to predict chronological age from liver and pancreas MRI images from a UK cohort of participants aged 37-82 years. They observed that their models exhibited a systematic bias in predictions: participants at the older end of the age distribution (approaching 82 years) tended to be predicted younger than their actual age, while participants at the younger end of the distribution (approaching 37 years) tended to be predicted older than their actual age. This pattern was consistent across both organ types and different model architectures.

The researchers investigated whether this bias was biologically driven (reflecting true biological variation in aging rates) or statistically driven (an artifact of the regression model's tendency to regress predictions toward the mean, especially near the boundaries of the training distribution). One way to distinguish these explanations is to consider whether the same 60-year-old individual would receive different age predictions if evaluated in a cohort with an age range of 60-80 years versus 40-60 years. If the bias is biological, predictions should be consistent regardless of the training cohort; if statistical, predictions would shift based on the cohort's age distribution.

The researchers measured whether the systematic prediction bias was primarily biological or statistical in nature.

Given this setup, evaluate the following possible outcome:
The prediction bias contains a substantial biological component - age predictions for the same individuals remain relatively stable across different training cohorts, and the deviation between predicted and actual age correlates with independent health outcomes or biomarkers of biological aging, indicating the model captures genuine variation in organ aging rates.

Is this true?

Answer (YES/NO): NO